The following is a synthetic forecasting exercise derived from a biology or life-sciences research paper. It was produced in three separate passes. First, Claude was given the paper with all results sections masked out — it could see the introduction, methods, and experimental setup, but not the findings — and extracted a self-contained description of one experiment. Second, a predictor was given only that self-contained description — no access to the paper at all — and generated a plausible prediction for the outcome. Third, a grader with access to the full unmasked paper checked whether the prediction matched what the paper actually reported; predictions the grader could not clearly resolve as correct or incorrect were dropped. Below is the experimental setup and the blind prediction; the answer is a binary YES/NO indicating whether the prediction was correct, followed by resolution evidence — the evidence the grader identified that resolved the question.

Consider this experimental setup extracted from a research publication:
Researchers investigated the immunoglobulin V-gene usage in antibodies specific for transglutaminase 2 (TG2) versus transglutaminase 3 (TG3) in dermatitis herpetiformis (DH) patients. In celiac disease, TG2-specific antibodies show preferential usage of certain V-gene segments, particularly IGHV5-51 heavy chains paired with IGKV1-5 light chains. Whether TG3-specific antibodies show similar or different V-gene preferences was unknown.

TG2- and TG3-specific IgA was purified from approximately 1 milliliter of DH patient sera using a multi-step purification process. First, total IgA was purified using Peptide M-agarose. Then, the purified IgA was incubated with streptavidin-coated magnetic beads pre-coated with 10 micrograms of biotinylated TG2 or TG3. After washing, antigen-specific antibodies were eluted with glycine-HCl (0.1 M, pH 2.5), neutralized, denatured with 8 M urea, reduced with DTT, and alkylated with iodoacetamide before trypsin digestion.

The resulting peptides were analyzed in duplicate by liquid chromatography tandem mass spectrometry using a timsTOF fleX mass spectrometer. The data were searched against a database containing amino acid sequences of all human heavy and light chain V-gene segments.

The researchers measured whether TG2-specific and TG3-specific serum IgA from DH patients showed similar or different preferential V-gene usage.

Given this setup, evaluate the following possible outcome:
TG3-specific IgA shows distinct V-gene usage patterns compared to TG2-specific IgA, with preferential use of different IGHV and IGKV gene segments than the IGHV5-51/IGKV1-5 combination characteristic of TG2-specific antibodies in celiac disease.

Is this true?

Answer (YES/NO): YES